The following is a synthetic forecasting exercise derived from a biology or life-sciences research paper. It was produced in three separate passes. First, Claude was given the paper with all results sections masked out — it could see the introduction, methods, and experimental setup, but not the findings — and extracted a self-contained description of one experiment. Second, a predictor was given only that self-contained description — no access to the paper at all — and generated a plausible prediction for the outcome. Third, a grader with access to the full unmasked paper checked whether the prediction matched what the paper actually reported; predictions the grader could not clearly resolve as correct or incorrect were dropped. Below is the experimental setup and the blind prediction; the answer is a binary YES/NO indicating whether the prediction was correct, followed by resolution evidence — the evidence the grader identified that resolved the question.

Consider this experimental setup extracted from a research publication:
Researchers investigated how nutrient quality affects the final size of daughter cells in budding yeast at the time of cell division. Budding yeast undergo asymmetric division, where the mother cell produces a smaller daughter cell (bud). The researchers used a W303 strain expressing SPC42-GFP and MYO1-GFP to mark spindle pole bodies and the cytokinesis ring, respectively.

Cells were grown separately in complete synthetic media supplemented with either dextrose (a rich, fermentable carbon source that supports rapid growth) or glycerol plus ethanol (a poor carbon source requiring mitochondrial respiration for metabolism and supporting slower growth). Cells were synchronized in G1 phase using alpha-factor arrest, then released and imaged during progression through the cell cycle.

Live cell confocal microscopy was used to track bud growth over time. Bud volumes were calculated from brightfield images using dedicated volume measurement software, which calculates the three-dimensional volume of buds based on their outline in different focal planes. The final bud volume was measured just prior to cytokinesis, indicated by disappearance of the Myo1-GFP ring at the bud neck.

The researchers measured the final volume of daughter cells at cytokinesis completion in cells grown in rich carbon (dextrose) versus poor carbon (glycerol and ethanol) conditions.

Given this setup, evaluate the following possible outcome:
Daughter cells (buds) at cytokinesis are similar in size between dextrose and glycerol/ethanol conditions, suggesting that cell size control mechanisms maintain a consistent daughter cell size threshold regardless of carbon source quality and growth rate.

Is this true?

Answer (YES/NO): NO